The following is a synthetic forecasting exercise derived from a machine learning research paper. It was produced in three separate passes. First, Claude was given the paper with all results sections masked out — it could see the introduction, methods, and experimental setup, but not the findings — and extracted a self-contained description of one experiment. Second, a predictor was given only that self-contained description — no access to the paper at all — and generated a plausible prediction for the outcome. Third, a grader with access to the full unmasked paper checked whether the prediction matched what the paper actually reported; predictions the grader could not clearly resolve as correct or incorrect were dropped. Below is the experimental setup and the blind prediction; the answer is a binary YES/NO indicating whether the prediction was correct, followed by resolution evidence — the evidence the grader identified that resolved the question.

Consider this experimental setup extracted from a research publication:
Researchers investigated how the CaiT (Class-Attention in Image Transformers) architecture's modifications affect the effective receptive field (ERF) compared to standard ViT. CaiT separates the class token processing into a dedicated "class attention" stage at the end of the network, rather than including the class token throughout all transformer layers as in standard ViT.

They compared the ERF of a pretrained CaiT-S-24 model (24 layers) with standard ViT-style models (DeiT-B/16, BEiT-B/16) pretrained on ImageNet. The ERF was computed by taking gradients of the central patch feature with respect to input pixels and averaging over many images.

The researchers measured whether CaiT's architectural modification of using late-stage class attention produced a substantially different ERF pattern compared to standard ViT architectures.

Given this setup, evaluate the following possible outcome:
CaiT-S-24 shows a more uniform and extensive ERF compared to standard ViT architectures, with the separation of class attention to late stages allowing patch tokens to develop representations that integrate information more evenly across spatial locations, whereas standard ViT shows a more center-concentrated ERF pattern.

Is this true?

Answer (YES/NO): NO